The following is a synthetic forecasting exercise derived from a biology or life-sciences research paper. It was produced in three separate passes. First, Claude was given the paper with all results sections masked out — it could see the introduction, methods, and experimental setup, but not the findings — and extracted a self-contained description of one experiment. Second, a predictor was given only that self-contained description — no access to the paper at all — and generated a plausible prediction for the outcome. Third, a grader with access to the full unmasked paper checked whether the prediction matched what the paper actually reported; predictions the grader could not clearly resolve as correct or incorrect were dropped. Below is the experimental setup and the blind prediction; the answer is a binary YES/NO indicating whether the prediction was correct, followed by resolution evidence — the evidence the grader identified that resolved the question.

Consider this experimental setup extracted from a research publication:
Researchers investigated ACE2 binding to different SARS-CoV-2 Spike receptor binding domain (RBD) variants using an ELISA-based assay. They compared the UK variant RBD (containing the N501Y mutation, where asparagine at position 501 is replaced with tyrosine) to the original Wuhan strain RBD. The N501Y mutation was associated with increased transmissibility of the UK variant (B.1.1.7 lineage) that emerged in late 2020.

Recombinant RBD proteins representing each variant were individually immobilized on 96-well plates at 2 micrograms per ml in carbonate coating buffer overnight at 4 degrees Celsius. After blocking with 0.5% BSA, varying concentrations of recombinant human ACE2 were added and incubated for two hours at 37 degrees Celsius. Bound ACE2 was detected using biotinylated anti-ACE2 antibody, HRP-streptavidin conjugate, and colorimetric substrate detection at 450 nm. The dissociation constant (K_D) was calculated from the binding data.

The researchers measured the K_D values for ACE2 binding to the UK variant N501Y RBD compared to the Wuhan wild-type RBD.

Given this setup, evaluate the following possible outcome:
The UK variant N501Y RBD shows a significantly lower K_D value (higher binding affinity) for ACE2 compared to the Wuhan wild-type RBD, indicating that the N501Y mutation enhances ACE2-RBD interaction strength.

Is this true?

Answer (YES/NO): YES